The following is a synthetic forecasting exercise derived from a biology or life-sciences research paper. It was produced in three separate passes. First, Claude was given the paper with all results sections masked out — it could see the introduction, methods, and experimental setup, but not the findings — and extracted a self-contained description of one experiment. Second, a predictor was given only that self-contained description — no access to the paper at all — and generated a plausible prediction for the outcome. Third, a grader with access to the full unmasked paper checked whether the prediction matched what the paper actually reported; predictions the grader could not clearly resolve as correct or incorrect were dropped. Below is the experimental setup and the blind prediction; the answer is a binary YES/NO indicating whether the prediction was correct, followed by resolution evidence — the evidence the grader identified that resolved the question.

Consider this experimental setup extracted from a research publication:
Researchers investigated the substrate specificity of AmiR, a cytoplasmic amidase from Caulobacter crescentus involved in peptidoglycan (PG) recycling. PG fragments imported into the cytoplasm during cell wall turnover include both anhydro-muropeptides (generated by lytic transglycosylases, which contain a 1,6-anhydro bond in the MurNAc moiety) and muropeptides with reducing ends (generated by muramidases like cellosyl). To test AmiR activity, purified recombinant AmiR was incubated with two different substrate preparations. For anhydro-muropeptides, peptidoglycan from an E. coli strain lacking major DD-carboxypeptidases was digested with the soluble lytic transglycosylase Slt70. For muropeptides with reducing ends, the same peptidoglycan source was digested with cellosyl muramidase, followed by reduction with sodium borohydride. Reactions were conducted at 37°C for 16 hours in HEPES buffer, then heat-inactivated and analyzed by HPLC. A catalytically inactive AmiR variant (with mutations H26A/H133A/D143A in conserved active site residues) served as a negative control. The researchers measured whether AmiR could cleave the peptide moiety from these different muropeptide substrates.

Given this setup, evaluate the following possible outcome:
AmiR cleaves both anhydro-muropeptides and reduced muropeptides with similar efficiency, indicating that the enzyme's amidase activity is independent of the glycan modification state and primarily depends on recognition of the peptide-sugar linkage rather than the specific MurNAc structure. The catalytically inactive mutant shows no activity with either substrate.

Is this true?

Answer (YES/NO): NO